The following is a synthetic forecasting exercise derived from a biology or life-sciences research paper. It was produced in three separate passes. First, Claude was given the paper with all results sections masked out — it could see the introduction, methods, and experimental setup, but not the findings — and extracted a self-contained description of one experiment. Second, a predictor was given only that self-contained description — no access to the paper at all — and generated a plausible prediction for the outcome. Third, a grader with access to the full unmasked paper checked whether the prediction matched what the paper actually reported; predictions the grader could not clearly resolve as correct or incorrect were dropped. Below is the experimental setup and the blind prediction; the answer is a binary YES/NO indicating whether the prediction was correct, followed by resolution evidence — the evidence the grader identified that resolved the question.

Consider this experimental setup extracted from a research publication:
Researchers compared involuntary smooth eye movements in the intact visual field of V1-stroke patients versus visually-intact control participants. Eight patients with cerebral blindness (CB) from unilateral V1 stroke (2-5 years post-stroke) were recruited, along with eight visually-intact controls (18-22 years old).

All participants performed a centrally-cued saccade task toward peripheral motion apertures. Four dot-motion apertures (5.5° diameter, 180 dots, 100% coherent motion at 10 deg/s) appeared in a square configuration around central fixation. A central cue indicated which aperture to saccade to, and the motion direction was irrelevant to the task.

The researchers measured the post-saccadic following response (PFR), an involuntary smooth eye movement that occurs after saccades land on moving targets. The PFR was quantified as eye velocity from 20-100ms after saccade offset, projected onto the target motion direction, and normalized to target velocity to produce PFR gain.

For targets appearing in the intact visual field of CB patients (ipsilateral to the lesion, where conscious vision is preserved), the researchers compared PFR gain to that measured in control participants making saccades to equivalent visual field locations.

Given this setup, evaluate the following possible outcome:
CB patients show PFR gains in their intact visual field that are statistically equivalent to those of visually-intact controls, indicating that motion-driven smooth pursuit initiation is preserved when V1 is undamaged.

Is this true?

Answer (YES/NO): YES